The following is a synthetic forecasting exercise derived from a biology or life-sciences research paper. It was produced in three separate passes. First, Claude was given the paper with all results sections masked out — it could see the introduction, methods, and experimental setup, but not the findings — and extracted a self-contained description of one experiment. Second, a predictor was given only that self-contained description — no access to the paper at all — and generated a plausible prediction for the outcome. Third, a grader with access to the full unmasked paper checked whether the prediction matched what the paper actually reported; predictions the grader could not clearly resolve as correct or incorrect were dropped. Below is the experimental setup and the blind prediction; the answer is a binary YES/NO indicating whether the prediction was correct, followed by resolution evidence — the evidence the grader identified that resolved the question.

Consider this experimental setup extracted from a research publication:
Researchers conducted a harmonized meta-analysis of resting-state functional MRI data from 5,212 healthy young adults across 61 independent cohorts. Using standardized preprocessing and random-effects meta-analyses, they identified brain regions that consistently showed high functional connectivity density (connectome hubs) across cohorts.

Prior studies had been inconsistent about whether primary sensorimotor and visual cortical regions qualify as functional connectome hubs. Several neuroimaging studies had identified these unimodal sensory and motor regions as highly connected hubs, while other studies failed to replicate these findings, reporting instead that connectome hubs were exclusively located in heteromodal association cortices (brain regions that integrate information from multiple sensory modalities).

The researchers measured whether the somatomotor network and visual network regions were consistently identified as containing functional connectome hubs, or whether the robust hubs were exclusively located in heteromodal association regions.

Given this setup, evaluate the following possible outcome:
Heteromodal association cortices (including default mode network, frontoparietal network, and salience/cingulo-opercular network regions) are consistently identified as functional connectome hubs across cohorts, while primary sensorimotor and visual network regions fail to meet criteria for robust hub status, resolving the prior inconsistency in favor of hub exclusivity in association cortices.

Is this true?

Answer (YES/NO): NO